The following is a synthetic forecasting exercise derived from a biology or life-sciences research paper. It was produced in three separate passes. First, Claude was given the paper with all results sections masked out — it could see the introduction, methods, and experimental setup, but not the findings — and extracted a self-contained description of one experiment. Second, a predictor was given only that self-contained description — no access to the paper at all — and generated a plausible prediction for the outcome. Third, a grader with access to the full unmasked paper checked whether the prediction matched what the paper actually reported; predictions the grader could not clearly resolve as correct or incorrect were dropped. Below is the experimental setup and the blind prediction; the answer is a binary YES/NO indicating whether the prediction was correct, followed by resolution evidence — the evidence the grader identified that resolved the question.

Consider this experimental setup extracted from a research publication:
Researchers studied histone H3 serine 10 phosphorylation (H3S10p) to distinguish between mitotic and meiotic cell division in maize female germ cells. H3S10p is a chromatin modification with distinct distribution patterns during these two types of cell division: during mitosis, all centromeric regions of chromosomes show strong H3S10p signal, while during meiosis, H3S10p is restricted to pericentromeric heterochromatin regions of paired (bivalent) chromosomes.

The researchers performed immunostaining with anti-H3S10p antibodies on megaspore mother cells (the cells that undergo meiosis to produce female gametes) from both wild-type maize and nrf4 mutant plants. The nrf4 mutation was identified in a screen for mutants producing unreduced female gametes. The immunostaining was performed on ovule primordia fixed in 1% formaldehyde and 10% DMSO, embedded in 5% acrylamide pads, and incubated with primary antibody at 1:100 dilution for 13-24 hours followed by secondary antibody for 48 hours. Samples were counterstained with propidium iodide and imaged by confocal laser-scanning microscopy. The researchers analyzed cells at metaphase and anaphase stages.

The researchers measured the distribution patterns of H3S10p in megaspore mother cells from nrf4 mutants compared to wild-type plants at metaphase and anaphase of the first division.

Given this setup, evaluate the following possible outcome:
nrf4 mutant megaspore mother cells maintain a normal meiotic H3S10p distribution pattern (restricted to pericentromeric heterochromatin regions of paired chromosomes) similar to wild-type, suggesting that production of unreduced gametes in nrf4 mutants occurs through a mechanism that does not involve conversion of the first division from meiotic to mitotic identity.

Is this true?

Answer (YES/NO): NO